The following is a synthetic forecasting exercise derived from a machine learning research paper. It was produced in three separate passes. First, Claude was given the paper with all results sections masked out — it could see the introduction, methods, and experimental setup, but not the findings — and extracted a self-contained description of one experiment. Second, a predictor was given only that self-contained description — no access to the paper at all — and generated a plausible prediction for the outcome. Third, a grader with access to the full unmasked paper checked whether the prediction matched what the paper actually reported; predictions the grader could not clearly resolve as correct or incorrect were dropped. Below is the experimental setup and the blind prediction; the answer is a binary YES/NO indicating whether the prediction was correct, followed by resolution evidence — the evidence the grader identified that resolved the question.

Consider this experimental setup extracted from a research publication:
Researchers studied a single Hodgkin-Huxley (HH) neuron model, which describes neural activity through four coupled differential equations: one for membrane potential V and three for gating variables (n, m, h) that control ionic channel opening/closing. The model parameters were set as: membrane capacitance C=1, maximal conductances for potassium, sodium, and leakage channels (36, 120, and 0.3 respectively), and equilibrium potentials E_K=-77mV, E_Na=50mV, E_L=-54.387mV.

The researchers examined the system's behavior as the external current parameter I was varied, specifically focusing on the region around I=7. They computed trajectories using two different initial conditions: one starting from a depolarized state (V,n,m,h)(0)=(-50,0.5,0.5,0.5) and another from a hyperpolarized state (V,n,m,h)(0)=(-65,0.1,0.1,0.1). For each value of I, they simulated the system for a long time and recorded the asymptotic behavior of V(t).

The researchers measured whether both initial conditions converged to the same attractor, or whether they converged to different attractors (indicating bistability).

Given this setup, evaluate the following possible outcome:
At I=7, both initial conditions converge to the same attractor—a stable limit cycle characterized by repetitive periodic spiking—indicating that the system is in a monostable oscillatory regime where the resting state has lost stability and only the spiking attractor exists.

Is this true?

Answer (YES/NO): NO